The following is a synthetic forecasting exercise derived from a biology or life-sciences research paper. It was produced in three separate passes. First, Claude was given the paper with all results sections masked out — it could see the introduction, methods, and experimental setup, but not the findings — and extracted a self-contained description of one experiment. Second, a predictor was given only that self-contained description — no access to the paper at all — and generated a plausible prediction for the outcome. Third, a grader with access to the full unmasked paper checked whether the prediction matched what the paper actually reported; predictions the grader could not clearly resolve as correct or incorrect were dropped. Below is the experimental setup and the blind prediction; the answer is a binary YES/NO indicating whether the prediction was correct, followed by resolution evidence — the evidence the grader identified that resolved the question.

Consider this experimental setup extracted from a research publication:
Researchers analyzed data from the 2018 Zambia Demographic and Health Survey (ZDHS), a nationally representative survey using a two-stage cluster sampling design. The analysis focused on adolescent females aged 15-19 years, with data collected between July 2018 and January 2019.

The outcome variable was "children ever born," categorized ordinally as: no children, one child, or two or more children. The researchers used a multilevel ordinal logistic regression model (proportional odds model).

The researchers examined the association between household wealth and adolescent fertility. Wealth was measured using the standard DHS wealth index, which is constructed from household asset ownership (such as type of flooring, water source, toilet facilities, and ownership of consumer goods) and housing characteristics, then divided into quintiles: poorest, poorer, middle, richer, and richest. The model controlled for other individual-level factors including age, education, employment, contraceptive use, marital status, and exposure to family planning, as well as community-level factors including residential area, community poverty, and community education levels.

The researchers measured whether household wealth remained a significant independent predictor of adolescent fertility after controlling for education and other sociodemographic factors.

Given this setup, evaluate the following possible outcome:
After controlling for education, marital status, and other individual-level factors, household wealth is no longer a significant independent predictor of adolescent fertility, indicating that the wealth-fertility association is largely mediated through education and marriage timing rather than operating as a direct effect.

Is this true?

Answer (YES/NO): NO